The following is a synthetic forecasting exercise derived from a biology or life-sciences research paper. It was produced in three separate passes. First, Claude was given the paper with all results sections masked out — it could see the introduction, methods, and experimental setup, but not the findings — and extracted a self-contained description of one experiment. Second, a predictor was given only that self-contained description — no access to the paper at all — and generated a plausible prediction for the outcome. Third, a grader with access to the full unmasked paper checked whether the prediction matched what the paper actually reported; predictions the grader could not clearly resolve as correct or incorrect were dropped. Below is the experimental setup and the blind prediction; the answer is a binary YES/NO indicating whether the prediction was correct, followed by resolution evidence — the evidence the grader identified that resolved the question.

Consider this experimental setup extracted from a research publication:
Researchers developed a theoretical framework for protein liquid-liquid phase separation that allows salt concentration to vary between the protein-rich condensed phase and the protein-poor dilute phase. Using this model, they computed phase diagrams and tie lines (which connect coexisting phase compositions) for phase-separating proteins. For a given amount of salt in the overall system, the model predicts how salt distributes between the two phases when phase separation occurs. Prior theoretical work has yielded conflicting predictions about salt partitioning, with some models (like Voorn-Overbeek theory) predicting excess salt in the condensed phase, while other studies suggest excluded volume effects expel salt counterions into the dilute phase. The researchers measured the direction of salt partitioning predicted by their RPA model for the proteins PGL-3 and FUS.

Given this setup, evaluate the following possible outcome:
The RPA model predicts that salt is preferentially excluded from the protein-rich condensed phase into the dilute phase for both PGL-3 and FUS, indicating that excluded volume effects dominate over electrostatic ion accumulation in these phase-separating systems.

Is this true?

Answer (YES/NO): NO